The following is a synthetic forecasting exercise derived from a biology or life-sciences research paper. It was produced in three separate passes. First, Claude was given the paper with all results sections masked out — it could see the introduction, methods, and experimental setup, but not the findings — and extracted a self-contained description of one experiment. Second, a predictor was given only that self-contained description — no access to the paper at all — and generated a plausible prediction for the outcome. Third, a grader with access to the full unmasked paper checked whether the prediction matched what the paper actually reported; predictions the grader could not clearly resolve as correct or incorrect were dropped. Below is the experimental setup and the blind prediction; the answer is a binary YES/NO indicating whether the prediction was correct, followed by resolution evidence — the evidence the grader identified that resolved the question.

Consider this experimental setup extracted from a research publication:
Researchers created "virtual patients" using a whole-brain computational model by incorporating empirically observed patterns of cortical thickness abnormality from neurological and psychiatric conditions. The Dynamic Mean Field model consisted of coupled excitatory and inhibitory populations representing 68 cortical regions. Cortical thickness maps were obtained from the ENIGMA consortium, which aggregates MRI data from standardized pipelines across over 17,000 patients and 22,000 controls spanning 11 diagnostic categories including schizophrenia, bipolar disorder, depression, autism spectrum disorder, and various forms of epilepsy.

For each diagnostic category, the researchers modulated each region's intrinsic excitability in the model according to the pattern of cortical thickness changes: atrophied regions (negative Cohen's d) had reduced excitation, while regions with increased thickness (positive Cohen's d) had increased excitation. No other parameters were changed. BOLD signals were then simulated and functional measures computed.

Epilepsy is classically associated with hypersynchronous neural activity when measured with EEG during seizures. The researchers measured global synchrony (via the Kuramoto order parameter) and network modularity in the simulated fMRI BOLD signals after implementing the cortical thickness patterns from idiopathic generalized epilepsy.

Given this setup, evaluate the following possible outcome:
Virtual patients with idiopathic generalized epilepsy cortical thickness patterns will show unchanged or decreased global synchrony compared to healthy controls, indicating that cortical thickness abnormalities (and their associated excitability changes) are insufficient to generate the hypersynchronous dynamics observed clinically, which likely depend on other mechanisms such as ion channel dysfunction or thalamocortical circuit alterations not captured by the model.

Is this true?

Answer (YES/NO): YES